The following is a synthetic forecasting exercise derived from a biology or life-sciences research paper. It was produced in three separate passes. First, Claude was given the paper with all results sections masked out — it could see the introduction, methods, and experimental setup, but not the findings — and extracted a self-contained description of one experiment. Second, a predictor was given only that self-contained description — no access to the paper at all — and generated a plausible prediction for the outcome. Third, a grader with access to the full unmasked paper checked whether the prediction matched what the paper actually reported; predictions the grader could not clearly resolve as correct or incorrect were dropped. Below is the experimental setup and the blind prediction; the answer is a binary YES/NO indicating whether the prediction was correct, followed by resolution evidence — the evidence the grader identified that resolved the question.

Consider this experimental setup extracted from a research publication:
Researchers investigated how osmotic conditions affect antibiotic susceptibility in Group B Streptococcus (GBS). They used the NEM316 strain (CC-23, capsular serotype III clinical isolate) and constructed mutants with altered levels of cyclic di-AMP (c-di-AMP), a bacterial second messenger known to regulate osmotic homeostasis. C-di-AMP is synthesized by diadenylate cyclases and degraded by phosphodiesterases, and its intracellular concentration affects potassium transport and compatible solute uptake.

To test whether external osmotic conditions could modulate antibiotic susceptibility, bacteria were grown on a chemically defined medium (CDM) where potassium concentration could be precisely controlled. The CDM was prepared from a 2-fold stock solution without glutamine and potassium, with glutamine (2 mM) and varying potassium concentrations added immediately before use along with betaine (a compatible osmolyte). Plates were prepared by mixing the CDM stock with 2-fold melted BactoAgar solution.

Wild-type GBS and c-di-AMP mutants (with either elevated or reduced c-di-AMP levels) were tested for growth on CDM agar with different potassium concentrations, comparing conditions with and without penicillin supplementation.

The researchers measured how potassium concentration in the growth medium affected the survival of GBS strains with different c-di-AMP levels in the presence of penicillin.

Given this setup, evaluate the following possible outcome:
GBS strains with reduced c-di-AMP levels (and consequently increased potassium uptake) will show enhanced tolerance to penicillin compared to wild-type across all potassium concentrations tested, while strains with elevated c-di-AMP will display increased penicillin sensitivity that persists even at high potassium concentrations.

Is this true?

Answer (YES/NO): NO